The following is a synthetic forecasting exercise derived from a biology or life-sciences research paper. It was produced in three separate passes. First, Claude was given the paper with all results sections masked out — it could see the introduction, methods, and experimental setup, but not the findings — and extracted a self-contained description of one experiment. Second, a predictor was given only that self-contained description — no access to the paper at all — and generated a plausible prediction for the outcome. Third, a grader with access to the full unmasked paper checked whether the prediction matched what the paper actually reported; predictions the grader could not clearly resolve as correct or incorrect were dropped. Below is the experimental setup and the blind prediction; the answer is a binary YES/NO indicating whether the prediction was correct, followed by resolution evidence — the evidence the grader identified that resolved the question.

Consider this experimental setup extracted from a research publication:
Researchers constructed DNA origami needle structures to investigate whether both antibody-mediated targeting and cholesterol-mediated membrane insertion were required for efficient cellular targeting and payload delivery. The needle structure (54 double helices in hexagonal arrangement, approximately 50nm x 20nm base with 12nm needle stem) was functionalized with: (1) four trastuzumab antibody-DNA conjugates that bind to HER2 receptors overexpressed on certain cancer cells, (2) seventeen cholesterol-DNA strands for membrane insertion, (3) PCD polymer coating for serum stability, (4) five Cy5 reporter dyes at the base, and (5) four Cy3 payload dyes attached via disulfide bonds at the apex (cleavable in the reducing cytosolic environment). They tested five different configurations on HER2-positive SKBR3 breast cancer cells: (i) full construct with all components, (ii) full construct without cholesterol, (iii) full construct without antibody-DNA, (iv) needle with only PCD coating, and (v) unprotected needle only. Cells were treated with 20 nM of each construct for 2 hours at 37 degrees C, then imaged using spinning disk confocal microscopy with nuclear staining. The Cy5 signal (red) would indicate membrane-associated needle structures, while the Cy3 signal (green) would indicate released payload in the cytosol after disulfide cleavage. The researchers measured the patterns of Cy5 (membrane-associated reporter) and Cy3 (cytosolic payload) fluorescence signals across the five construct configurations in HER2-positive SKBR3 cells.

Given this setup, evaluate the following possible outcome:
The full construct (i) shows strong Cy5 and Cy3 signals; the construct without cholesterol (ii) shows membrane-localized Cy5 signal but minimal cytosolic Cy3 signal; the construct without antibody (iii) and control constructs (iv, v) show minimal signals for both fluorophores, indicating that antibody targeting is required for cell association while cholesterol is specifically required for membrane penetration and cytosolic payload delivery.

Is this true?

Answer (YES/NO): NO